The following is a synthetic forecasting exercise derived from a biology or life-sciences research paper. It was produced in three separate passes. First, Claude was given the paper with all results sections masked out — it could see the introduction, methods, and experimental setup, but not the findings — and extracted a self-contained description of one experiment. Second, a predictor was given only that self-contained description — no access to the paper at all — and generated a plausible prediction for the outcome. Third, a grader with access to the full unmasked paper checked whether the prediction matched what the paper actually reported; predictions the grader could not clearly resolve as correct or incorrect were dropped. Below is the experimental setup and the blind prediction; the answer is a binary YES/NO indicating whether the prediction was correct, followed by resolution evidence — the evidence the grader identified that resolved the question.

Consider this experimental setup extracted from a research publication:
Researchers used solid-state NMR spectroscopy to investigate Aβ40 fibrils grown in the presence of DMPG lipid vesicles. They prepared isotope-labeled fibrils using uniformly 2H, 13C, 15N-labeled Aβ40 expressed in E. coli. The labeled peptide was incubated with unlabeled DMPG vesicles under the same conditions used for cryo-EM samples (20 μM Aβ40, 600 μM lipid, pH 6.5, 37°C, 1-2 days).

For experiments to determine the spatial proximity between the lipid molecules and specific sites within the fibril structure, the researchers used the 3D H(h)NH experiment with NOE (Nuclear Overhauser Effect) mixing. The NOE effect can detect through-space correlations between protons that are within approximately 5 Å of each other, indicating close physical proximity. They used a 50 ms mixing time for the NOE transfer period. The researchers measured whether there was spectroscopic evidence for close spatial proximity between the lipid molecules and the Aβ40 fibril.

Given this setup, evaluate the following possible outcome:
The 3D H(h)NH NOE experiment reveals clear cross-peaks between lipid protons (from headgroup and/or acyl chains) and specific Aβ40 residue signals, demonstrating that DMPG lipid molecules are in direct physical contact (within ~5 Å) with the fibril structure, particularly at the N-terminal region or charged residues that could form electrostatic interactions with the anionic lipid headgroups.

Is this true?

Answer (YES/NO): NO